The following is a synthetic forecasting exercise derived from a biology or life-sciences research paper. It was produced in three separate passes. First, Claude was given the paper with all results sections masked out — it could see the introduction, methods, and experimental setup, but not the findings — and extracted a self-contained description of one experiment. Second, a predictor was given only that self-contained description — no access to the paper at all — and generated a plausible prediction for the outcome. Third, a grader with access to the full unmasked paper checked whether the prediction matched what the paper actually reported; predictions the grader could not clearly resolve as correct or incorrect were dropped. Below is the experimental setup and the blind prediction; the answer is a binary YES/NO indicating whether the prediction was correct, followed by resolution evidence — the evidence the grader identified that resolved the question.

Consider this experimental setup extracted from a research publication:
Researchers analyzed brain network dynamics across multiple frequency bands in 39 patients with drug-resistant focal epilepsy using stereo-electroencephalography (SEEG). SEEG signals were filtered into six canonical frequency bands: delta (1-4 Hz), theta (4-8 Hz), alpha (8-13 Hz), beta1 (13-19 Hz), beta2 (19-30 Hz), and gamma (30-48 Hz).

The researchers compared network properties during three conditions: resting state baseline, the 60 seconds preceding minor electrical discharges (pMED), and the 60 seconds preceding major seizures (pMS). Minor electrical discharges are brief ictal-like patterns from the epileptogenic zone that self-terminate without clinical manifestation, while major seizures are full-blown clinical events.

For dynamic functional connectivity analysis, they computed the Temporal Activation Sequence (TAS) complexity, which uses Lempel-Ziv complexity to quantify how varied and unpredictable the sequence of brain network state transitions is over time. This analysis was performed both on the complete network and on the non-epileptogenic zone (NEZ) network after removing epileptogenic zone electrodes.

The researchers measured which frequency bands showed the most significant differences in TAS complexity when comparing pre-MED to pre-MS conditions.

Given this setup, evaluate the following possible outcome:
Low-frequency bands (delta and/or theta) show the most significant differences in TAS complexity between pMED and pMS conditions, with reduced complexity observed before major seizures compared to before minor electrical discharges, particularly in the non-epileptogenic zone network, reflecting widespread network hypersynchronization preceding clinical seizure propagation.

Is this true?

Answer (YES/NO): NO